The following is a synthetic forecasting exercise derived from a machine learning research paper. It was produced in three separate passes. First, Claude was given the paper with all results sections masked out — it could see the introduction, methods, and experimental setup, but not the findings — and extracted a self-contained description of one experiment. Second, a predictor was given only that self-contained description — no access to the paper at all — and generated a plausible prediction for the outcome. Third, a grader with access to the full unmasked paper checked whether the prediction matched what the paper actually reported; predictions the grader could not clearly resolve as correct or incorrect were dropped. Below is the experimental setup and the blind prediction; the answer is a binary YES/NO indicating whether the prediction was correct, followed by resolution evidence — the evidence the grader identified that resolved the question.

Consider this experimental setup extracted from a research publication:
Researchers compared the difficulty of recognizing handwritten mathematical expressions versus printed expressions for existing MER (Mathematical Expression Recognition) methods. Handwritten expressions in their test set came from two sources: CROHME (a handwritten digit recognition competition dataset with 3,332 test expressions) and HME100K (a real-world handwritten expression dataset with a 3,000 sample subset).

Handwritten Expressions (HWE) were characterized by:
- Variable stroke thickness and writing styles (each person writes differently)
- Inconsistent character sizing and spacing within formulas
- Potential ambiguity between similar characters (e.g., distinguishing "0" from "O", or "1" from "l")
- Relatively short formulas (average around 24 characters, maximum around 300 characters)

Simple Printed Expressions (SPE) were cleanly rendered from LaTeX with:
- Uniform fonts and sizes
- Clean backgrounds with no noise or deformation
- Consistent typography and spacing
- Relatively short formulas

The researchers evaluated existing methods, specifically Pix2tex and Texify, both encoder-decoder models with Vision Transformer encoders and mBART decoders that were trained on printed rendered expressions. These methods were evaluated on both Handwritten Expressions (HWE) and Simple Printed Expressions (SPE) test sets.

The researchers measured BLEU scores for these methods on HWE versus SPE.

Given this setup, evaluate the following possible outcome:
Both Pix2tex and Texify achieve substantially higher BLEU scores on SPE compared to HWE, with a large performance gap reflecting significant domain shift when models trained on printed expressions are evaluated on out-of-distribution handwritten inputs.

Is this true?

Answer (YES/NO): YES